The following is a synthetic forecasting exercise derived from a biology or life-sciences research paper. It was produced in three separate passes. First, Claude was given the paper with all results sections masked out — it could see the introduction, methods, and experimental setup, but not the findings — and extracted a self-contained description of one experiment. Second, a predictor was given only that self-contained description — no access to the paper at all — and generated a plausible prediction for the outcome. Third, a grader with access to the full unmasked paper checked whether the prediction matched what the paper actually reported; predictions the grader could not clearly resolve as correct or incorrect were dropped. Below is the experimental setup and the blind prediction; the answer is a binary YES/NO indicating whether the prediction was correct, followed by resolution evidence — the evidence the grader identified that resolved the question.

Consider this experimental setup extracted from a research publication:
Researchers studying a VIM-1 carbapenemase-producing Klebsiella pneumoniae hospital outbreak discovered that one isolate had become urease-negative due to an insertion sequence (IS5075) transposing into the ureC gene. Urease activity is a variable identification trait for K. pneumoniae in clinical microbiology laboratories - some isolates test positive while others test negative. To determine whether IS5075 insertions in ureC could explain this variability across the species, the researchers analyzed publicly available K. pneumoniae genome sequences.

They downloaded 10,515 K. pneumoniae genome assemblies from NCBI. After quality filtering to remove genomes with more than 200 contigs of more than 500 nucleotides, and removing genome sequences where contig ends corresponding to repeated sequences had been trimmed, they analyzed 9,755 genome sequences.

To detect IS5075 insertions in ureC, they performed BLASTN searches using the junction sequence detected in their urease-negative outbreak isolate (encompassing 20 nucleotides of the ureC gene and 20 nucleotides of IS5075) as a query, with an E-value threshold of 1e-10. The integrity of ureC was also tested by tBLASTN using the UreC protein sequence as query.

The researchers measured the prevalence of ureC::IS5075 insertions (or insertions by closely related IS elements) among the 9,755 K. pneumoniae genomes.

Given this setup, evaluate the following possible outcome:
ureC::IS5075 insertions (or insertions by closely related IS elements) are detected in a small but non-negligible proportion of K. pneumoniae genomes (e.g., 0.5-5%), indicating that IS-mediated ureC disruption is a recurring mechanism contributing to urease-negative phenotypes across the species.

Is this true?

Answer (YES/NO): NO